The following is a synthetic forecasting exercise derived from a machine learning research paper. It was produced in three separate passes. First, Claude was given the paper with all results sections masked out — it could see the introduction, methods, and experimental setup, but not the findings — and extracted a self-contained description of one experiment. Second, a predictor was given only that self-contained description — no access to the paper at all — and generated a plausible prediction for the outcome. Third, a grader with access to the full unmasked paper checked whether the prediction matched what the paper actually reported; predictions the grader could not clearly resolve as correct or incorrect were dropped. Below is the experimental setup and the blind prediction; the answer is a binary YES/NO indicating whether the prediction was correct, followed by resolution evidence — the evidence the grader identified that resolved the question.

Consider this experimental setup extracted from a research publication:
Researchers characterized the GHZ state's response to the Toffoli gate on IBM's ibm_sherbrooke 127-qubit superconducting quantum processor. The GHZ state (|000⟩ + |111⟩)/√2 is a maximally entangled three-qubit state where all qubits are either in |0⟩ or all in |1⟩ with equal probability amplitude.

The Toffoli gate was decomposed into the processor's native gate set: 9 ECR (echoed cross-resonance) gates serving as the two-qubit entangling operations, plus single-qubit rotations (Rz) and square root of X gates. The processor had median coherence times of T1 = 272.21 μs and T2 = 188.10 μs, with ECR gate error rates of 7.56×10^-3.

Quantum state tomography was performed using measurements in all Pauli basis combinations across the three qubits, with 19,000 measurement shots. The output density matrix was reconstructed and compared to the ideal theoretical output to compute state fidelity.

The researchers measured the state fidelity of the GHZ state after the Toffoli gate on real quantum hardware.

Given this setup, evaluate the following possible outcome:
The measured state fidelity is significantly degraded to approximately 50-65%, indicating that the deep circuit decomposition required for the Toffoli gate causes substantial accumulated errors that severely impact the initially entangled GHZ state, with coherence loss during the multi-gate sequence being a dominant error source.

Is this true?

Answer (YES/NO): YES